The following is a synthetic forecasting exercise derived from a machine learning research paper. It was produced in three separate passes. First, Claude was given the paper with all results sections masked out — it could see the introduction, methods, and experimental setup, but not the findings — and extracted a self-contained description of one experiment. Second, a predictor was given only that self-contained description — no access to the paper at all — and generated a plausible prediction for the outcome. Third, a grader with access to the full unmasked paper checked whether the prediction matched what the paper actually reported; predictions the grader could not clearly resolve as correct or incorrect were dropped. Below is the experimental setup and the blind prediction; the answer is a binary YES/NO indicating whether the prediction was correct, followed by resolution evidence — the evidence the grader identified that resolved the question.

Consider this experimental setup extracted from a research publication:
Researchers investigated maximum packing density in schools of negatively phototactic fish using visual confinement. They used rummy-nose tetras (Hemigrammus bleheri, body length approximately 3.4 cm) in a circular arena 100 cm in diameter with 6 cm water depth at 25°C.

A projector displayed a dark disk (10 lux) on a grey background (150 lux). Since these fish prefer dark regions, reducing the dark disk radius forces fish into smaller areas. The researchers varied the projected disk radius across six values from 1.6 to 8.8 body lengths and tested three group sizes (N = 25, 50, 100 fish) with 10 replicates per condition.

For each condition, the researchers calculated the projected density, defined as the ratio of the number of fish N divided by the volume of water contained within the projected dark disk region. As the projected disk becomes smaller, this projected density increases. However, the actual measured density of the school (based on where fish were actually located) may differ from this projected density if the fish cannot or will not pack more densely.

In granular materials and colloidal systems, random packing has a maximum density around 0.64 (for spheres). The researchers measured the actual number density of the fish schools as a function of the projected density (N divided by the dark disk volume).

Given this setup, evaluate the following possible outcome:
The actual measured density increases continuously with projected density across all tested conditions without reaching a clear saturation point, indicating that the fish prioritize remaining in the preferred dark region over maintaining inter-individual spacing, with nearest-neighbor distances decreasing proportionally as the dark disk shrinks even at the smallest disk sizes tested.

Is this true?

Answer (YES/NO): NO